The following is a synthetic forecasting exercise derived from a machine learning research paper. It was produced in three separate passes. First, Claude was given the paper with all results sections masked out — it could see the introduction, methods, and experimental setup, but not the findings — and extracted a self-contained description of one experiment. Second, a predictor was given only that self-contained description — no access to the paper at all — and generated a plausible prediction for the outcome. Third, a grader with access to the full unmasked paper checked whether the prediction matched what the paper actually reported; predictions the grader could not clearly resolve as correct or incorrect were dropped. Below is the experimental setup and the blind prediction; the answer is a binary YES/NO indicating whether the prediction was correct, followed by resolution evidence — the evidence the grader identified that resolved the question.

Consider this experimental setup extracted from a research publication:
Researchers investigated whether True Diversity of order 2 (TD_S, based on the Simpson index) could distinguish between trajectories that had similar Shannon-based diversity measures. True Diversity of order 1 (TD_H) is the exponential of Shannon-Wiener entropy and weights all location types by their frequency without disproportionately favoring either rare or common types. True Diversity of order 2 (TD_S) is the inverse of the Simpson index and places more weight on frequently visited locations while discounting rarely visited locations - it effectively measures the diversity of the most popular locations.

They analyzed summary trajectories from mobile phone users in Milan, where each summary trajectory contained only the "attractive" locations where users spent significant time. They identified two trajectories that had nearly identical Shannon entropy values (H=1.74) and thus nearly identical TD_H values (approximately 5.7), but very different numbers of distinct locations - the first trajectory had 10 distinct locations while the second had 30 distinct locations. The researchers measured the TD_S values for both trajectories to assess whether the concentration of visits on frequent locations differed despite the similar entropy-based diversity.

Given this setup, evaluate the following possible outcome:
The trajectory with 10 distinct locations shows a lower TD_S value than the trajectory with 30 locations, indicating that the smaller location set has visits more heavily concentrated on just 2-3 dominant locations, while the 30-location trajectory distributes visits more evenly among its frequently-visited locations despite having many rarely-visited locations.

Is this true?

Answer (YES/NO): NO